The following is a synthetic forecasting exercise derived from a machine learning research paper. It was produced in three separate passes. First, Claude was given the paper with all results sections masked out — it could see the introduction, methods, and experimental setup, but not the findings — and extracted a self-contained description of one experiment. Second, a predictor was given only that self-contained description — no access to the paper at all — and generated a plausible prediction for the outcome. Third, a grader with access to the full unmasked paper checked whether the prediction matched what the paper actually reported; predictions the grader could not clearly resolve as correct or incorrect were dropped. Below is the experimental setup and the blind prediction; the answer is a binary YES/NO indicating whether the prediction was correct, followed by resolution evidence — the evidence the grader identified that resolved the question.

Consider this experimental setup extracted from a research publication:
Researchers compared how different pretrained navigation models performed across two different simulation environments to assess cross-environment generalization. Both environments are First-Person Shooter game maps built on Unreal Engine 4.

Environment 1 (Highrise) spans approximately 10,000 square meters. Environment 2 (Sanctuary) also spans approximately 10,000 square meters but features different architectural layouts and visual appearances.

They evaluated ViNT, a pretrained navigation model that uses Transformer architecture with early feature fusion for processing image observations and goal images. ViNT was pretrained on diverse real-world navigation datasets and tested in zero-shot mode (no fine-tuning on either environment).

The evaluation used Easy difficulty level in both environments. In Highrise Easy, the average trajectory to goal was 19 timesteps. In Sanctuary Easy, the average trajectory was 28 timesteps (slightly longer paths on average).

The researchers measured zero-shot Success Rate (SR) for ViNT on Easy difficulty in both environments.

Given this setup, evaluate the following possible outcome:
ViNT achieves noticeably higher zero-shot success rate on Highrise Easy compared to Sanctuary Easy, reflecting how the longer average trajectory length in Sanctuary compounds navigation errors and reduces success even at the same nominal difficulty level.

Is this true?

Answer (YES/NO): YES